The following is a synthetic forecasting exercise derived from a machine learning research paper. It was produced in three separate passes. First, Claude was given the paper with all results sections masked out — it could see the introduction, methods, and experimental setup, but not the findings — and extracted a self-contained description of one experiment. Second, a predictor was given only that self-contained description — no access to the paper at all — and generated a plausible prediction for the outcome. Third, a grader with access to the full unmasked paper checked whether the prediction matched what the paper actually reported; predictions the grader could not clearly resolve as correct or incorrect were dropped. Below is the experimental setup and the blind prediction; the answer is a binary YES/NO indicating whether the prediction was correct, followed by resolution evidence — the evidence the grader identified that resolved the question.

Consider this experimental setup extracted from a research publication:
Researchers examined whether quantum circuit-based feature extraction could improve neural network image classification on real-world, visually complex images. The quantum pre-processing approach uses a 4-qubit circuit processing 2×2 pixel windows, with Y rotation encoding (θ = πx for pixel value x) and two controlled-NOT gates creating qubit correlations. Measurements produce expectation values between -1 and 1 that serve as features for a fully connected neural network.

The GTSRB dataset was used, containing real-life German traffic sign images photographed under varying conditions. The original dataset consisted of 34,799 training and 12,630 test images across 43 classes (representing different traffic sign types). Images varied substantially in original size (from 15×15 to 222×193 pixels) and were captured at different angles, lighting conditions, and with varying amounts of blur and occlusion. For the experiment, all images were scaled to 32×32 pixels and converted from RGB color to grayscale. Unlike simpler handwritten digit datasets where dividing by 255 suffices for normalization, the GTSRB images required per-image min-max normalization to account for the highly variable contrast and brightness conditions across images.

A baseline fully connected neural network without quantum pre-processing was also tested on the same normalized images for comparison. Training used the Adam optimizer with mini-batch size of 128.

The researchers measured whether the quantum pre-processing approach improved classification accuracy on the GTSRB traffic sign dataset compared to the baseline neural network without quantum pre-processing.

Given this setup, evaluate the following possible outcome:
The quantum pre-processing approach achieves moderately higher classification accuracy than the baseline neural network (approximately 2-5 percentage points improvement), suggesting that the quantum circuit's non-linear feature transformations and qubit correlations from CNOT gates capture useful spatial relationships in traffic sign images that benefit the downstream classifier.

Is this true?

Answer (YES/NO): NO